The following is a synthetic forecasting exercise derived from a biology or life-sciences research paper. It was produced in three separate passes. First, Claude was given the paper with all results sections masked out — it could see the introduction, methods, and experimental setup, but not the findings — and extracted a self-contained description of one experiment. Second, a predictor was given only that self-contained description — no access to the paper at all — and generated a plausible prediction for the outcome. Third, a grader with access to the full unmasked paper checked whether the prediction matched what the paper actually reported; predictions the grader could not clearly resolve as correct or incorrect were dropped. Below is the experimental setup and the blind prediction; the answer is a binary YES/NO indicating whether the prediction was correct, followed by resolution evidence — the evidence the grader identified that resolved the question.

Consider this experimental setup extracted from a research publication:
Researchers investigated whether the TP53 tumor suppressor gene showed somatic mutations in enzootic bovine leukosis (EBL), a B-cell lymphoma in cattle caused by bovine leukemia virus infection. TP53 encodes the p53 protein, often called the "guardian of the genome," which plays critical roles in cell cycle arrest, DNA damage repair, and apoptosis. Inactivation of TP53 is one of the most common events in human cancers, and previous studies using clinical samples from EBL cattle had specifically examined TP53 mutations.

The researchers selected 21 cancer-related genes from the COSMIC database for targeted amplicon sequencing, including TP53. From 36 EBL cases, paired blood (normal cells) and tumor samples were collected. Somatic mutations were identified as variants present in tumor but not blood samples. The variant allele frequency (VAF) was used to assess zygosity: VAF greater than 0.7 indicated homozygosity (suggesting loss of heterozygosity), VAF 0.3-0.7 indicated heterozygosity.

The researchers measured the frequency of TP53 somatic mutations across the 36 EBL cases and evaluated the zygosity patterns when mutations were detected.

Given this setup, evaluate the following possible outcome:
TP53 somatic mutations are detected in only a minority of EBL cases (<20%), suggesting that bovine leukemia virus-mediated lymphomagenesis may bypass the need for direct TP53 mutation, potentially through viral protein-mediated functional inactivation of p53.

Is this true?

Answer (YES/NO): NO